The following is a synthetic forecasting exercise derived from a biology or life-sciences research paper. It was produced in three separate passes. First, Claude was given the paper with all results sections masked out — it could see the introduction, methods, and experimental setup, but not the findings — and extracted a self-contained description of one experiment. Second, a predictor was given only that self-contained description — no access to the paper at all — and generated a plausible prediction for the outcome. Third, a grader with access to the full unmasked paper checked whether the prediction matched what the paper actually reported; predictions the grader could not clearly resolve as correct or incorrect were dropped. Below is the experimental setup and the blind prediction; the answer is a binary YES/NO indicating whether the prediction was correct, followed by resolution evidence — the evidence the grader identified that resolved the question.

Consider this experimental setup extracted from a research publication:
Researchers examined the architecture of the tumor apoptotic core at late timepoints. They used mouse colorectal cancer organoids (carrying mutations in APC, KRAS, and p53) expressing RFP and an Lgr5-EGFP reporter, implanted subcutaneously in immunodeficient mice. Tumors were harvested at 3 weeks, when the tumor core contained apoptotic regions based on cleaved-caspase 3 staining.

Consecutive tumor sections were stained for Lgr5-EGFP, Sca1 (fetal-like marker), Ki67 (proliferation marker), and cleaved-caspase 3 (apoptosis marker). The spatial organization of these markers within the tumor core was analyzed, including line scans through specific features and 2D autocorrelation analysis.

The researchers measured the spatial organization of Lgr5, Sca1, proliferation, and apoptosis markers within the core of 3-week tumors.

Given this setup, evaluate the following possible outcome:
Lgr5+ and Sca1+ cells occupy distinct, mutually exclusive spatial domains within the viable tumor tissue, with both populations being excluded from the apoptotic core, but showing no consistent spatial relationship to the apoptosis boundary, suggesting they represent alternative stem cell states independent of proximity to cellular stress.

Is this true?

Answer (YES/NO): NO